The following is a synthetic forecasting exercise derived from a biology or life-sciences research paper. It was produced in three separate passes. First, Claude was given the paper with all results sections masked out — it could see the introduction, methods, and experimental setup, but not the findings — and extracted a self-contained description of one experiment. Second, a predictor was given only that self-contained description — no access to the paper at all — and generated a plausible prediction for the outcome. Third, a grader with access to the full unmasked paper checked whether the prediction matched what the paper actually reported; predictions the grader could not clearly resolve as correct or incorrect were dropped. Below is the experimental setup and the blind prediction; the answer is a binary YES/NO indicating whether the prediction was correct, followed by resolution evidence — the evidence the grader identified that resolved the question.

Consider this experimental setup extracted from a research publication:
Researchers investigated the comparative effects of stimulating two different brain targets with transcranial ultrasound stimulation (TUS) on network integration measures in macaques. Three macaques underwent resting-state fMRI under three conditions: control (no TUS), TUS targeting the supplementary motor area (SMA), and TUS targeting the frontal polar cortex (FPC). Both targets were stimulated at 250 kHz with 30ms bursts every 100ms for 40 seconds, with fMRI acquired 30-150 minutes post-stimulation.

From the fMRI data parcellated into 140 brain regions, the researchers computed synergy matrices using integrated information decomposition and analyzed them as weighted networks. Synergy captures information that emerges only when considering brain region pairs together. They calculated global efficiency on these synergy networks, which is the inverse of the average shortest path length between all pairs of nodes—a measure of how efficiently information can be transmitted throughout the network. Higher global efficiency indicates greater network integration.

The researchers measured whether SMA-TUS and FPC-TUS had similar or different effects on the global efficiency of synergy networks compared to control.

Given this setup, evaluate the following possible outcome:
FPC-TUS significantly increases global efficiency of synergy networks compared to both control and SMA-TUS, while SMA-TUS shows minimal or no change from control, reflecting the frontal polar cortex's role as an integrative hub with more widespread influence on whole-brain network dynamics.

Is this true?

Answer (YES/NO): YES